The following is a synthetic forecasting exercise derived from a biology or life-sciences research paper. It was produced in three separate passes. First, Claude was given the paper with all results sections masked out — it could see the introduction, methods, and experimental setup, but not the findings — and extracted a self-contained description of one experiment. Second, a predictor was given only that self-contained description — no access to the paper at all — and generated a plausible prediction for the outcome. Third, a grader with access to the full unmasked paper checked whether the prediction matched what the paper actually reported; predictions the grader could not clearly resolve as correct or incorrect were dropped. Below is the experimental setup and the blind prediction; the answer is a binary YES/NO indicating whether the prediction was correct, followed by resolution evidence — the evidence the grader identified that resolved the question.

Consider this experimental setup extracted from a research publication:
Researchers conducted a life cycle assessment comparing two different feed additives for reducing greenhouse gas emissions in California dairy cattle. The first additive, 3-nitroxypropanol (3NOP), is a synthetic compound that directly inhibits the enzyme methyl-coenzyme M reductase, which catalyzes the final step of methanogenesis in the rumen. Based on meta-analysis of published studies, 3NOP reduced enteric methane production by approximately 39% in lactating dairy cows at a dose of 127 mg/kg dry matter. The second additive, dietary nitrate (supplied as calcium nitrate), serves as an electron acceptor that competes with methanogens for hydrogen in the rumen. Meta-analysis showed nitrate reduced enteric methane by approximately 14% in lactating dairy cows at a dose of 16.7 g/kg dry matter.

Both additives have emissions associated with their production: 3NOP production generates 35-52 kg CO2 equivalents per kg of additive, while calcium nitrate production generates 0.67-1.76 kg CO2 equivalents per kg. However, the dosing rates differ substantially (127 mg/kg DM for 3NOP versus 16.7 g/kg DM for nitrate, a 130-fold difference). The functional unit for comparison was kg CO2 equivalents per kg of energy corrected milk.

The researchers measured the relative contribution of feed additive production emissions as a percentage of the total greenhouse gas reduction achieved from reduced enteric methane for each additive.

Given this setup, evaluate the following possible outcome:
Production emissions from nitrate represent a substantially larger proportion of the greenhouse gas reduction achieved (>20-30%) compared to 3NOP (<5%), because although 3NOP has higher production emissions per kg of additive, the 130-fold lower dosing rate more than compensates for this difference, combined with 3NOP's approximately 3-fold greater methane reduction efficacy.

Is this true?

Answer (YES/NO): YES